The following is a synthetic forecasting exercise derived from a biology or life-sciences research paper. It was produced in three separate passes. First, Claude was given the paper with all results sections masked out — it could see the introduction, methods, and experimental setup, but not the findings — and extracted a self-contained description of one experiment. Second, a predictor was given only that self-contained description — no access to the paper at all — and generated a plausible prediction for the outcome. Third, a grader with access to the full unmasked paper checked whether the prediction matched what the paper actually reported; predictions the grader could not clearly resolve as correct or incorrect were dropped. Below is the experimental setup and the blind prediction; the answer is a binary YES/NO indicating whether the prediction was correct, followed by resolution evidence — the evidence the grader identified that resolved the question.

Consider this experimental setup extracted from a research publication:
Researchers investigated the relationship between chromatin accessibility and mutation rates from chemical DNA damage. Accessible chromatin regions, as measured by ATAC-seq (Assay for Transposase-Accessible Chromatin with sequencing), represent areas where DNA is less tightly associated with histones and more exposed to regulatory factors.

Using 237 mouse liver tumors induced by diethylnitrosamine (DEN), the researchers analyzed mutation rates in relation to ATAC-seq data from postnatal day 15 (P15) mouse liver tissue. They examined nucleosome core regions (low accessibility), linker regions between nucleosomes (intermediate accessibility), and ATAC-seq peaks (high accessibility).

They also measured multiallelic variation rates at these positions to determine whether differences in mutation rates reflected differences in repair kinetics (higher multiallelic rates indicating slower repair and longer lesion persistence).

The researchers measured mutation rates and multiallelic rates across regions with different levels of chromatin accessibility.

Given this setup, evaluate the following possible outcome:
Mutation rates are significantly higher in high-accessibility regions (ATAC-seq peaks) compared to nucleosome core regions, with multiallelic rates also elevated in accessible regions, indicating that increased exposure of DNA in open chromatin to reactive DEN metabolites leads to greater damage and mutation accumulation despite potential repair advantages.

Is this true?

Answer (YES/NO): NO